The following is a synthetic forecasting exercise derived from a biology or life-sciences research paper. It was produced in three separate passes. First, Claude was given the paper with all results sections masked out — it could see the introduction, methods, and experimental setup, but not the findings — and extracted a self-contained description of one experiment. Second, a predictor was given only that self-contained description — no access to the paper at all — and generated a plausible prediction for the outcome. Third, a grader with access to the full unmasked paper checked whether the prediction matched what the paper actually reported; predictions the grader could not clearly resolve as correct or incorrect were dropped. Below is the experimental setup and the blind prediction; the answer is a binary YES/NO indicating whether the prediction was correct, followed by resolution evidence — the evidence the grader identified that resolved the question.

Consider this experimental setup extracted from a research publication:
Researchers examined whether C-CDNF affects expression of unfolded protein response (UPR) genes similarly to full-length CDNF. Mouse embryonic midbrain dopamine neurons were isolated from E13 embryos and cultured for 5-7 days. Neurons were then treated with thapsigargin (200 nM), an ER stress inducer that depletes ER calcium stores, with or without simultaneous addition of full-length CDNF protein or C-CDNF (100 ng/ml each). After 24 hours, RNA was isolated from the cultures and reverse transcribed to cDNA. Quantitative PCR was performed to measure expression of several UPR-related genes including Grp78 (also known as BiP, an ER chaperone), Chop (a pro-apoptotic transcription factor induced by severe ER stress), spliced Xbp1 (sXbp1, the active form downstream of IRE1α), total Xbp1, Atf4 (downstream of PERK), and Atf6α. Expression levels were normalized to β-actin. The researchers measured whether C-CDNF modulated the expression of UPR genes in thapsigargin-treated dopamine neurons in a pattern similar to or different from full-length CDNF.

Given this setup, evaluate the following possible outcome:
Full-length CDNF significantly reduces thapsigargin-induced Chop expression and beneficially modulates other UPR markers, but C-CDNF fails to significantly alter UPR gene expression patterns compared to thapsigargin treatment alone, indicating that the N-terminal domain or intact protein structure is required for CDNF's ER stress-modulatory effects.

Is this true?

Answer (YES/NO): NO